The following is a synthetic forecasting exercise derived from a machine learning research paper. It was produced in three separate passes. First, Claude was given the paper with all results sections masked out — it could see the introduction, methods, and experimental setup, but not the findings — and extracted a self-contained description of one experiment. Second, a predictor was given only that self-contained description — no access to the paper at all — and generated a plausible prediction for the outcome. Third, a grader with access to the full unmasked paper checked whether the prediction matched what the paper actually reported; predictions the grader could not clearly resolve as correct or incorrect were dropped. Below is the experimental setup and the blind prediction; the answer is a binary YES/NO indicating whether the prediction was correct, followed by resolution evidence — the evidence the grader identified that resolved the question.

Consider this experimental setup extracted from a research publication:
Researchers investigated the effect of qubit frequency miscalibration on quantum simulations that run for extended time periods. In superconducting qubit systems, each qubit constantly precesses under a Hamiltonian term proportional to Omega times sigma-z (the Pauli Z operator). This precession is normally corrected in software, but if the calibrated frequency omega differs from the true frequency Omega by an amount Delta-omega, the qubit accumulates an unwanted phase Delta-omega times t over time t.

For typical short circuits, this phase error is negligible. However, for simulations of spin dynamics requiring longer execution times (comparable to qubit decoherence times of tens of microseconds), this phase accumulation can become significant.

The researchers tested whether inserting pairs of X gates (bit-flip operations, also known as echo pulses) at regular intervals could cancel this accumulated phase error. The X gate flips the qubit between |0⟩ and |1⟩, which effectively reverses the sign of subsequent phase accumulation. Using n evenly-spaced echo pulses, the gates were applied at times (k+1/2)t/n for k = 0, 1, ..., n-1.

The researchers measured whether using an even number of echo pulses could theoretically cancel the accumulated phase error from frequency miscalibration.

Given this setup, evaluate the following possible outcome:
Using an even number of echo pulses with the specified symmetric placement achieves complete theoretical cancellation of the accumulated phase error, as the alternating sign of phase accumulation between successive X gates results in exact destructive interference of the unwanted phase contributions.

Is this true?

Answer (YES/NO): YES